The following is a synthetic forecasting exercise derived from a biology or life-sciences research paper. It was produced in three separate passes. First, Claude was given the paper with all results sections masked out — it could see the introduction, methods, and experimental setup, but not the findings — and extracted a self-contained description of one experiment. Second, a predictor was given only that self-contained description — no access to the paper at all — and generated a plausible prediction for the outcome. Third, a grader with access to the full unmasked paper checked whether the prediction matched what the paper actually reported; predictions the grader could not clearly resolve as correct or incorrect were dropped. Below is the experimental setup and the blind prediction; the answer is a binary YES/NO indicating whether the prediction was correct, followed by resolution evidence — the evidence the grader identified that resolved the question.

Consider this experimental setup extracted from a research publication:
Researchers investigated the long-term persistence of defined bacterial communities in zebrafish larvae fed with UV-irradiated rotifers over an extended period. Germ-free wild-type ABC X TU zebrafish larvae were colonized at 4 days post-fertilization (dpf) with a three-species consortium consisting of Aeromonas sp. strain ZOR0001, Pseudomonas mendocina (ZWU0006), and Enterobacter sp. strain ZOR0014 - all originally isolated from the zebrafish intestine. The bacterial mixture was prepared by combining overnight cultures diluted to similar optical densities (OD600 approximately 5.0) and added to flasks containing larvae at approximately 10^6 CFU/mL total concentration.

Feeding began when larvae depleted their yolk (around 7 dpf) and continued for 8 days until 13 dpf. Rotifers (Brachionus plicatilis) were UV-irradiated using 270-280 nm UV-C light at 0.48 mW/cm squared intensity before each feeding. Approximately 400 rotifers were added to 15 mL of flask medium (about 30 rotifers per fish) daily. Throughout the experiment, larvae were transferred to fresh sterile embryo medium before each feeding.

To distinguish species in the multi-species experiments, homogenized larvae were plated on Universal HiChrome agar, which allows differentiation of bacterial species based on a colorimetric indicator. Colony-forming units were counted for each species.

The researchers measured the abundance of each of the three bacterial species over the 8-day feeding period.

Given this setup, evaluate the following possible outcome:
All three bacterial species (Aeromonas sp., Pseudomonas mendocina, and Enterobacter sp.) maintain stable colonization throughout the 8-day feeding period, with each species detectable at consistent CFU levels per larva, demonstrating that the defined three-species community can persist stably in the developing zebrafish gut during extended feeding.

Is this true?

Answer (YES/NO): NO